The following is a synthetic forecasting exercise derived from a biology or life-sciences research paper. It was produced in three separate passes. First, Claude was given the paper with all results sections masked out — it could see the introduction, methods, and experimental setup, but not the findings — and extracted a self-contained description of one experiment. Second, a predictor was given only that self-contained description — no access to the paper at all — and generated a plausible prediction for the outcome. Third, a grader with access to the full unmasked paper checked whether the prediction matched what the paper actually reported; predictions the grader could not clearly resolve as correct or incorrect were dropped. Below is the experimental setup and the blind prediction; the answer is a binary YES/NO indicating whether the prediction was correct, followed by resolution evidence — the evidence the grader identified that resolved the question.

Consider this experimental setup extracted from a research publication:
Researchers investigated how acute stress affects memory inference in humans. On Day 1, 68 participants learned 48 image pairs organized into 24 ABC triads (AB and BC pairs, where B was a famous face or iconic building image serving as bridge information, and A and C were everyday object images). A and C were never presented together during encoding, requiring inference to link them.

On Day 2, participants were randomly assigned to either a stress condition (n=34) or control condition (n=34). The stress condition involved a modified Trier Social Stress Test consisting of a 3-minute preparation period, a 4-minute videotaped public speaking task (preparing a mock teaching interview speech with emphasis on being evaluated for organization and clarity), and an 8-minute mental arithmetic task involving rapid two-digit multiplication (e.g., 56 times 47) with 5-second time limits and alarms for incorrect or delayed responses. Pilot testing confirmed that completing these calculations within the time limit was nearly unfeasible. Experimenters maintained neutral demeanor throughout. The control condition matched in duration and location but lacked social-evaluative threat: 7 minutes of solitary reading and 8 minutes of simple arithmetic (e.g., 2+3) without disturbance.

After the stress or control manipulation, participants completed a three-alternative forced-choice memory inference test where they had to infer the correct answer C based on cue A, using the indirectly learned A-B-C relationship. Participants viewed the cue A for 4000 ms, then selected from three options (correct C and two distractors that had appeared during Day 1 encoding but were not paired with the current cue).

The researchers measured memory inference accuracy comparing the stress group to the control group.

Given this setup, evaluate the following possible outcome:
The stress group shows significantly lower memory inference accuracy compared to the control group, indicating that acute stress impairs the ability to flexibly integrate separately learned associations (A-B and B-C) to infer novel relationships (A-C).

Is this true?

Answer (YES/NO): YES